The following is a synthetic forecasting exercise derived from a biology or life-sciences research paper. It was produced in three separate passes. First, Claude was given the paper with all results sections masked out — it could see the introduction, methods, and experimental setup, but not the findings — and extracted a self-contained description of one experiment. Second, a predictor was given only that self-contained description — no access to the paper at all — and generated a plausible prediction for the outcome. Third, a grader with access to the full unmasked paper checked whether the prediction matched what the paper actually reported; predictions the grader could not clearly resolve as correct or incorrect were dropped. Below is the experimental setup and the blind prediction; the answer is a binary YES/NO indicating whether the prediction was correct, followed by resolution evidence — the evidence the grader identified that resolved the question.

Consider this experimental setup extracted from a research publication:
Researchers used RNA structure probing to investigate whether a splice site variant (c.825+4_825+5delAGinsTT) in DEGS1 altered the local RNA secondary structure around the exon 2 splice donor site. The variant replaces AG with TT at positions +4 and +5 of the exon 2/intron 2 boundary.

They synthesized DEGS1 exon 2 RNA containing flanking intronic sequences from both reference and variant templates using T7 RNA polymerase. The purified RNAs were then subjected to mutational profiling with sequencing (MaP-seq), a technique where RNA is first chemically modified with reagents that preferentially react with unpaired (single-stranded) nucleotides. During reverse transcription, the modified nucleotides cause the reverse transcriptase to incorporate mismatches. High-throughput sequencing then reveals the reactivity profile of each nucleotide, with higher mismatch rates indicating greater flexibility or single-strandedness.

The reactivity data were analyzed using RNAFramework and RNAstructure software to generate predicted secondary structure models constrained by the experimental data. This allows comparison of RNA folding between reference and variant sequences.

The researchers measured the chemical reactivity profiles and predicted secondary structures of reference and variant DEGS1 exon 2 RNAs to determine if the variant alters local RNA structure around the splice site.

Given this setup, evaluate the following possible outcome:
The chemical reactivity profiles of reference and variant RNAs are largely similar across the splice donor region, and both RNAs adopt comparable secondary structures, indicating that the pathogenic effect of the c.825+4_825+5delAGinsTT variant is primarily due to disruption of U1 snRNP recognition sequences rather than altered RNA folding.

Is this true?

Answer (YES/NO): NO